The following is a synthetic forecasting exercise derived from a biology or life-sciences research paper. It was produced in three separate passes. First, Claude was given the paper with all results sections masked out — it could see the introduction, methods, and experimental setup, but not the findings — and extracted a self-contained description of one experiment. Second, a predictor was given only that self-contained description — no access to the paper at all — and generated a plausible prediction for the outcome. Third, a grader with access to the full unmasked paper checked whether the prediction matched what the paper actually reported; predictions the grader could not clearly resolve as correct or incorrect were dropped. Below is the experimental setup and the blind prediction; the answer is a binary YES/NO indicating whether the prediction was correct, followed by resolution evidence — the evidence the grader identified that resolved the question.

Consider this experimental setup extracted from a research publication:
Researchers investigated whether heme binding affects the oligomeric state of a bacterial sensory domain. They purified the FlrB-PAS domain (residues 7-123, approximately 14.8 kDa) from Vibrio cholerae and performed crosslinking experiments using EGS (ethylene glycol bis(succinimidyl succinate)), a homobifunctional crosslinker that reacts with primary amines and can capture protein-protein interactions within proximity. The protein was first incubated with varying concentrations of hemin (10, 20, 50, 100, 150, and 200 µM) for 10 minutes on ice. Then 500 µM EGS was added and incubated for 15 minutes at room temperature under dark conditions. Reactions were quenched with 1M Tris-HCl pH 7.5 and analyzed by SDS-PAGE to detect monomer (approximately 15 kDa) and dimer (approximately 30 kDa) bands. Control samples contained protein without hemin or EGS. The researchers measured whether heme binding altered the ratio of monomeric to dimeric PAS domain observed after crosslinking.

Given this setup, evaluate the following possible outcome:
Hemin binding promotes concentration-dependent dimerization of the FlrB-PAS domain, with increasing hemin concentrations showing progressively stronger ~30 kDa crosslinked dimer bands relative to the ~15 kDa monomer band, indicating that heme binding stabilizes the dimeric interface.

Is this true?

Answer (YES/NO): NO